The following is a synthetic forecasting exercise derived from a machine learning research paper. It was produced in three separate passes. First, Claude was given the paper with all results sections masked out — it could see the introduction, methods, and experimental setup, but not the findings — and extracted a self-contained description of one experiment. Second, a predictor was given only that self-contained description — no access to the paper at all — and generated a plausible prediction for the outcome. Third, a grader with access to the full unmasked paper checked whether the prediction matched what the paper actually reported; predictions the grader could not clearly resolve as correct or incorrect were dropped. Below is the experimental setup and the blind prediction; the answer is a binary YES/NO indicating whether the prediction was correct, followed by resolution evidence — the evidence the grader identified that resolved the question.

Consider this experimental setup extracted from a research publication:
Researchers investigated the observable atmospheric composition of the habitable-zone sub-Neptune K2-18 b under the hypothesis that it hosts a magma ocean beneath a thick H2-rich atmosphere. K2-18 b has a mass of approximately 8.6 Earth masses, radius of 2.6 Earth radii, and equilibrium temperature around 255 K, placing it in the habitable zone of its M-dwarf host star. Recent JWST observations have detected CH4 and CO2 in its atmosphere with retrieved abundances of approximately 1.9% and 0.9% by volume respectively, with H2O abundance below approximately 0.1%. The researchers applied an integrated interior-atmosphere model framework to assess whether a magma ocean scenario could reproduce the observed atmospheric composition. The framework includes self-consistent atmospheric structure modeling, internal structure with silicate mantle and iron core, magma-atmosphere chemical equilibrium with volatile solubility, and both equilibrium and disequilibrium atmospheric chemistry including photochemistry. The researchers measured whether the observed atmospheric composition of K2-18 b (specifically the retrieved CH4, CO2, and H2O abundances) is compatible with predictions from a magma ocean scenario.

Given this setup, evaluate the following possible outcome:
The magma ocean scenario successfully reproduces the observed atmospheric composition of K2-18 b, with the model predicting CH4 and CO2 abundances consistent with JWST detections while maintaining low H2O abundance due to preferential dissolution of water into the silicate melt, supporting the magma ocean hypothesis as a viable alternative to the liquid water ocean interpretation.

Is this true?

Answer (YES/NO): NO